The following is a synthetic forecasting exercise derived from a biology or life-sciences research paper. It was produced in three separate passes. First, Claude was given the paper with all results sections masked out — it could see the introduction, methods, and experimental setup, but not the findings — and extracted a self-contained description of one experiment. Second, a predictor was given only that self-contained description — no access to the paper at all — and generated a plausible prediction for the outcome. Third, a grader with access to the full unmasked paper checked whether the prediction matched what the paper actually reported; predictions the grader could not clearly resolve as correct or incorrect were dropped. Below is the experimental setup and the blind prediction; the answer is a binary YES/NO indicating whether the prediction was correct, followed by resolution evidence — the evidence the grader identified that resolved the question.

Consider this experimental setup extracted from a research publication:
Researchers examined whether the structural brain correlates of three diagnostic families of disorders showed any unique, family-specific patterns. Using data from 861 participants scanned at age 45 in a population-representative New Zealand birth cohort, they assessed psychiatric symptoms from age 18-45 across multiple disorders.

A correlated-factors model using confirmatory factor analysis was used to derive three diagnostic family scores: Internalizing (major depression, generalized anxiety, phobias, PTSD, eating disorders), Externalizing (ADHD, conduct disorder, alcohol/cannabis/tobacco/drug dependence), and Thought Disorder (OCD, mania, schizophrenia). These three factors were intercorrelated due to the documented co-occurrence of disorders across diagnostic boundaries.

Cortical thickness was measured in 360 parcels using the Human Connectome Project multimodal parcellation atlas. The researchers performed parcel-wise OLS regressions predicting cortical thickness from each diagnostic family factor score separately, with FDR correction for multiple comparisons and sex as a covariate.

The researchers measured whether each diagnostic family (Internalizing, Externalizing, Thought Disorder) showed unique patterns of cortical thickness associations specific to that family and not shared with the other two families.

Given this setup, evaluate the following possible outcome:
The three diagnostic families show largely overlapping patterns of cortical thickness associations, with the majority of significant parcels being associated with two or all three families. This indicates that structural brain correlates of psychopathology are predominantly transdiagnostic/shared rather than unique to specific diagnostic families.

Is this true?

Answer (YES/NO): YES